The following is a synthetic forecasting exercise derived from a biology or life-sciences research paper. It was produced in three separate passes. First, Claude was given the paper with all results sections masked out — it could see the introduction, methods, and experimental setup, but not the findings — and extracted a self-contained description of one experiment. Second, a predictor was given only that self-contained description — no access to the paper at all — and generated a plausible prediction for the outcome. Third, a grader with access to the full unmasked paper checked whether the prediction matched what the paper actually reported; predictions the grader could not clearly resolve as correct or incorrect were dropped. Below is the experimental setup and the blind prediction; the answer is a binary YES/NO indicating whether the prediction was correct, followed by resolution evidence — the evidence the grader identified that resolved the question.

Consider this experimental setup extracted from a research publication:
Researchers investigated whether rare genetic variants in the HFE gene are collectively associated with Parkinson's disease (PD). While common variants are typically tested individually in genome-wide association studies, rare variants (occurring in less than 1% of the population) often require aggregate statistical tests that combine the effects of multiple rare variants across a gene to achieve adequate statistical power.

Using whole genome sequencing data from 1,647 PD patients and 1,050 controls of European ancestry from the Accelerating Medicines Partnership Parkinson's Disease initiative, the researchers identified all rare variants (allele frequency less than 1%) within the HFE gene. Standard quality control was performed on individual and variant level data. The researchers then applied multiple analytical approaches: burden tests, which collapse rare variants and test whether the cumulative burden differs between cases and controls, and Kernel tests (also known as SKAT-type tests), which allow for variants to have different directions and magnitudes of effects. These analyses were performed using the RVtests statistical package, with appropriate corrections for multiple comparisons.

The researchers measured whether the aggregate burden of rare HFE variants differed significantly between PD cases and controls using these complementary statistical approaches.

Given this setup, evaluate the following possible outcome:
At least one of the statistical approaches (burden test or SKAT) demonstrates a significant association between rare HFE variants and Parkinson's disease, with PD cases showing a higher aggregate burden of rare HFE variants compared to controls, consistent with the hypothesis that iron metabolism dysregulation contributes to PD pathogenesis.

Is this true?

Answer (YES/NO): NO